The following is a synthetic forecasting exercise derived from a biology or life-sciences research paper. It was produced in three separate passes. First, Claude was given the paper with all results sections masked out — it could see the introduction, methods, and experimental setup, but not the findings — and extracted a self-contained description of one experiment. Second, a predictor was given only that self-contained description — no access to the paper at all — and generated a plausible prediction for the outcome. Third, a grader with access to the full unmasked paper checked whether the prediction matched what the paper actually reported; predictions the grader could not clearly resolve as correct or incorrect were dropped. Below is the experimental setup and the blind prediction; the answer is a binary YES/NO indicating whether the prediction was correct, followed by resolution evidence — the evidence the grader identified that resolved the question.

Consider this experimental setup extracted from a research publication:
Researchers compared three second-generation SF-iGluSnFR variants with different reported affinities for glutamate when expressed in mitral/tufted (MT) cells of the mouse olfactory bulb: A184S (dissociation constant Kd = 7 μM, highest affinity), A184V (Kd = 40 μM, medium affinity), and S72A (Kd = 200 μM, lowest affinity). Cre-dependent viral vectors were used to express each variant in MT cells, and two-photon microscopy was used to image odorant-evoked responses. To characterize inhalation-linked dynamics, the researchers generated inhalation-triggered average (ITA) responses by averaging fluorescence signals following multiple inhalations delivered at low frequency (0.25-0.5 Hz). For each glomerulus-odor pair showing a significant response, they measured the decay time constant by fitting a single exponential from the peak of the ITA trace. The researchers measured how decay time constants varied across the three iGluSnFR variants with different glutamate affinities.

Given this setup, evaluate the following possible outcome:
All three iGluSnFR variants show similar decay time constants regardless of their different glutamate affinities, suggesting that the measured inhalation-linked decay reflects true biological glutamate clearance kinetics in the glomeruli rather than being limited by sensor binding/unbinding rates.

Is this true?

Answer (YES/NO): NO